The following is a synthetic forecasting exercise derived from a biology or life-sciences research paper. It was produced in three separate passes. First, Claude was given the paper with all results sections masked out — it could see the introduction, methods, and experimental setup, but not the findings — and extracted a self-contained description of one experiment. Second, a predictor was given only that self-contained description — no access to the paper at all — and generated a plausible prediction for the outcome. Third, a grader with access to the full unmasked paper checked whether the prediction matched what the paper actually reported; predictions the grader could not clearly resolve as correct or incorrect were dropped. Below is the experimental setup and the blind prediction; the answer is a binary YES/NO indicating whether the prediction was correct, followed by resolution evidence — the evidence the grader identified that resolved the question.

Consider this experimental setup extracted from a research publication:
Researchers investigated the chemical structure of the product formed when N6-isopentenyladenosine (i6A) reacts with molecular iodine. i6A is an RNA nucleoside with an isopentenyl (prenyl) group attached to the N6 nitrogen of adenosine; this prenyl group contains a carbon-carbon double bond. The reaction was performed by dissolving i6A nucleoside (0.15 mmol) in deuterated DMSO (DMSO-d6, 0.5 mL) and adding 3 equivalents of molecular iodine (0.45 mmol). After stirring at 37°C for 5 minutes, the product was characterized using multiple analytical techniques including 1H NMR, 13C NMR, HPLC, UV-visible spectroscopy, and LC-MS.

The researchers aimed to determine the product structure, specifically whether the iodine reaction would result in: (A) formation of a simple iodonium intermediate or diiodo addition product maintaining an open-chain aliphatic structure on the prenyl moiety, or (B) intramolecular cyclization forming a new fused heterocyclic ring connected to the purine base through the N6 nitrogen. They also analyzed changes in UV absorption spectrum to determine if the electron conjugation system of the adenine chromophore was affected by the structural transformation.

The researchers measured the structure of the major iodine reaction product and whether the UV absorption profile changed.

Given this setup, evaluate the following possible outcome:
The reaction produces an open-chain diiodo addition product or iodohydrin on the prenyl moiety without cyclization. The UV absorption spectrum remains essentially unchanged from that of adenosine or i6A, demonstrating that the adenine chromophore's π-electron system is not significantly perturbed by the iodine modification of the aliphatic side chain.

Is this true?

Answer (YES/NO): NO